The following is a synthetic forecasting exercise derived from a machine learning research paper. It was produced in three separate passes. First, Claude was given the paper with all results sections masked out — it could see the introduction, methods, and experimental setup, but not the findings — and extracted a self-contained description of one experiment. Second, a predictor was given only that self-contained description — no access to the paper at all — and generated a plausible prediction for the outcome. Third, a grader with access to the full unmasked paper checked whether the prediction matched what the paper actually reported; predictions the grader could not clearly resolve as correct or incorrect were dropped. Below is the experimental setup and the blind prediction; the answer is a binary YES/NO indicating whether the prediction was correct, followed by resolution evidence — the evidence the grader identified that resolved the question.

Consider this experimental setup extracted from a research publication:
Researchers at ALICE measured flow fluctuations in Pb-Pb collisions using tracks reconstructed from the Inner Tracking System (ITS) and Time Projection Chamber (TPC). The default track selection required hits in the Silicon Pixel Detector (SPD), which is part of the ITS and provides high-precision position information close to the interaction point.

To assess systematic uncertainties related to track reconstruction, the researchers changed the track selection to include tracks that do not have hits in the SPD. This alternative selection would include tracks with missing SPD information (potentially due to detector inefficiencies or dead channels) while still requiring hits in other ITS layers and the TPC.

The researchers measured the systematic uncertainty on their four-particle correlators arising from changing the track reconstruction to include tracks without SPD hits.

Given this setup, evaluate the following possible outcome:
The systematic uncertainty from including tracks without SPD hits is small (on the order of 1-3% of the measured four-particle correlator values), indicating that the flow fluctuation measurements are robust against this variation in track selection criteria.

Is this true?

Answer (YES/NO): YES